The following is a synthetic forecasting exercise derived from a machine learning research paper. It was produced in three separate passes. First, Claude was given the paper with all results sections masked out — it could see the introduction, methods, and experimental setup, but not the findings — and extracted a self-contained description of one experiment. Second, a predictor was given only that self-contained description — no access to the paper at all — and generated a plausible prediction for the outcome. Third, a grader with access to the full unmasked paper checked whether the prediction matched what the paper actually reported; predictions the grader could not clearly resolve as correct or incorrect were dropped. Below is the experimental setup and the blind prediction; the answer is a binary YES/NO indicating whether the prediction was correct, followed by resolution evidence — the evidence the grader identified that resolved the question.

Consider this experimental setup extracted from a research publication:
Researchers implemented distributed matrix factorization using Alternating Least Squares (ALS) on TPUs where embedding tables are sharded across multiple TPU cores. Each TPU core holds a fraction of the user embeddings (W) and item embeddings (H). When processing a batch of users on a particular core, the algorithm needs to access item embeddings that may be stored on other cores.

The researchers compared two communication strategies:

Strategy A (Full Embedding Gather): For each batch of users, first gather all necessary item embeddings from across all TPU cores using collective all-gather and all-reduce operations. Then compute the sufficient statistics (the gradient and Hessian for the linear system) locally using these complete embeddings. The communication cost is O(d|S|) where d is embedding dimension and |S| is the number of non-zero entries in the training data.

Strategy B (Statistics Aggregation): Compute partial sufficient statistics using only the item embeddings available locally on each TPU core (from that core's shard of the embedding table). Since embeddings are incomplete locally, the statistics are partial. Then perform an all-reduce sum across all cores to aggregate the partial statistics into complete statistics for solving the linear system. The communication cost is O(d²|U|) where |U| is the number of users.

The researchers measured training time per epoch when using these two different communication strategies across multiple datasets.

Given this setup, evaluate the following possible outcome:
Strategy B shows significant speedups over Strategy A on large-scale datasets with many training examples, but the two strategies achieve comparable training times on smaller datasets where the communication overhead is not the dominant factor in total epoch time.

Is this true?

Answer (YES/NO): NO